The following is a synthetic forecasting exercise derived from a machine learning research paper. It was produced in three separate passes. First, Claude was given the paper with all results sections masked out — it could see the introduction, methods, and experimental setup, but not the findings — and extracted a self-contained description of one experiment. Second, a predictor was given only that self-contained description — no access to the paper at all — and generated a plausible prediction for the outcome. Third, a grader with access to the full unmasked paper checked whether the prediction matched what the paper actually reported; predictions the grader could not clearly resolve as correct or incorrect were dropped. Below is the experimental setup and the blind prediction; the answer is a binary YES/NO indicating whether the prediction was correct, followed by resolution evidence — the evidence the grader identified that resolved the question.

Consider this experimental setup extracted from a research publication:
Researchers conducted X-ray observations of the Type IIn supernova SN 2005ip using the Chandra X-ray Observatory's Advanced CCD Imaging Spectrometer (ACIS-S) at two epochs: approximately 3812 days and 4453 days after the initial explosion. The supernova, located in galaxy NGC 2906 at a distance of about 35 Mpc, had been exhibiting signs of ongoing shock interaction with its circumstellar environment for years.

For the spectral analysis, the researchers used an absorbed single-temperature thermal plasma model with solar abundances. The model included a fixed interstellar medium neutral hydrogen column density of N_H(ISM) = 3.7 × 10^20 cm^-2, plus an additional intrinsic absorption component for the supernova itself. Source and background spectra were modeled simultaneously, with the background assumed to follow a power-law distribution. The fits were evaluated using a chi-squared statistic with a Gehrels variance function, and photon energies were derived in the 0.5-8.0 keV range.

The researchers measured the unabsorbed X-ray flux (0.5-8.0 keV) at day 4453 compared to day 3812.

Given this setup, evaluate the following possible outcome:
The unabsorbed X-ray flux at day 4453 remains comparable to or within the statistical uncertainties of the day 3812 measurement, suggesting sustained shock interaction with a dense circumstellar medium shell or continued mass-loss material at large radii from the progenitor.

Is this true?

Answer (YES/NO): NO